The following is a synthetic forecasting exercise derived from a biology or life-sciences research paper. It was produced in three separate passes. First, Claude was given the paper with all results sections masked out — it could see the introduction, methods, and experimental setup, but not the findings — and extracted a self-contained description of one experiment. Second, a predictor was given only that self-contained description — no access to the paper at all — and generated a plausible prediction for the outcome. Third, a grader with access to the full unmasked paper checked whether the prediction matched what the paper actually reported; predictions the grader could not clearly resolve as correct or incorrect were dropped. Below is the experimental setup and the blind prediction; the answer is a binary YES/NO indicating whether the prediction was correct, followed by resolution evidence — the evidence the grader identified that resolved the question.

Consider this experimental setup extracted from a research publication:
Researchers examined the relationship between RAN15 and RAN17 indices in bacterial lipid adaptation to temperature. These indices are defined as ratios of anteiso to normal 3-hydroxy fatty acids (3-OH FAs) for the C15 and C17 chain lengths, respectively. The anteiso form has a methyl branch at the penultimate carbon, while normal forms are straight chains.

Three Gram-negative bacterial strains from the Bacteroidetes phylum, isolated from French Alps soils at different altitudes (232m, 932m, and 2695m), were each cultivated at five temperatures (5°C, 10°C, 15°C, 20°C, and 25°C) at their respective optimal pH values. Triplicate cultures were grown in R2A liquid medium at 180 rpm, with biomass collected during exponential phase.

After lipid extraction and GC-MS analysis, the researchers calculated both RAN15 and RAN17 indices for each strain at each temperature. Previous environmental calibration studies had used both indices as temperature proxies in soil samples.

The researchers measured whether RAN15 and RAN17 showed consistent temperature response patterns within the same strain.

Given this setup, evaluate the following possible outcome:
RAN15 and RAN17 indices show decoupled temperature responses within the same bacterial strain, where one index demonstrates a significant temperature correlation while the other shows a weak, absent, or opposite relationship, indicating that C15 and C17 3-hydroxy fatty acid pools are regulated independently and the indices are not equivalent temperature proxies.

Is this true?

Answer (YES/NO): NO